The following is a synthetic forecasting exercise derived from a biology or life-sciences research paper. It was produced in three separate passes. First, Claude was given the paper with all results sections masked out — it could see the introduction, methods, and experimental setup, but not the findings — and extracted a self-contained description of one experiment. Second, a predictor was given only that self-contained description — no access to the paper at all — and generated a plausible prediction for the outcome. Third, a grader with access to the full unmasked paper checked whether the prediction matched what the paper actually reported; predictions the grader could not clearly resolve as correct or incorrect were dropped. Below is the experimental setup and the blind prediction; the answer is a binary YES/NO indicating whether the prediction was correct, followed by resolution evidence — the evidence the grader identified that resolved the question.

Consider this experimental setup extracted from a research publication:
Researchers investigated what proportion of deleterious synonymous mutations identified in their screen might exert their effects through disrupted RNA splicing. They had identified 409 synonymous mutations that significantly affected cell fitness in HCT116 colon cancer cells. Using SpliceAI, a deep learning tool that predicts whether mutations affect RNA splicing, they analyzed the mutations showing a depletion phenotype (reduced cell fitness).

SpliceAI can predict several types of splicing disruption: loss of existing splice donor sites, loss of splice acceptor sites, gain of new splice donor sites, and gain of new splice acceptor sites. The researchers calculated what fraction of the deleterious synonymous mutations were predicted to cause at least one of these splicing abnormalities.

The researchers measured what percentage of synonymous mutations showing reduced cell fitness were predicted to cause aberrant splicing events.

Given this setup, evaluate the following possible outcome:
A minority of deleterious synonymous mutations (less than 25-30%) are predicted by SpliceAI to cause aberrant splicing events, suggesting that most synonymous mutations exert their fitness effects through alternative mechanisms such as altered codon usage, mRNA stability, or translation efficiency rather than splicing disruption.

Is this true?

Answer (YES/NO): YES